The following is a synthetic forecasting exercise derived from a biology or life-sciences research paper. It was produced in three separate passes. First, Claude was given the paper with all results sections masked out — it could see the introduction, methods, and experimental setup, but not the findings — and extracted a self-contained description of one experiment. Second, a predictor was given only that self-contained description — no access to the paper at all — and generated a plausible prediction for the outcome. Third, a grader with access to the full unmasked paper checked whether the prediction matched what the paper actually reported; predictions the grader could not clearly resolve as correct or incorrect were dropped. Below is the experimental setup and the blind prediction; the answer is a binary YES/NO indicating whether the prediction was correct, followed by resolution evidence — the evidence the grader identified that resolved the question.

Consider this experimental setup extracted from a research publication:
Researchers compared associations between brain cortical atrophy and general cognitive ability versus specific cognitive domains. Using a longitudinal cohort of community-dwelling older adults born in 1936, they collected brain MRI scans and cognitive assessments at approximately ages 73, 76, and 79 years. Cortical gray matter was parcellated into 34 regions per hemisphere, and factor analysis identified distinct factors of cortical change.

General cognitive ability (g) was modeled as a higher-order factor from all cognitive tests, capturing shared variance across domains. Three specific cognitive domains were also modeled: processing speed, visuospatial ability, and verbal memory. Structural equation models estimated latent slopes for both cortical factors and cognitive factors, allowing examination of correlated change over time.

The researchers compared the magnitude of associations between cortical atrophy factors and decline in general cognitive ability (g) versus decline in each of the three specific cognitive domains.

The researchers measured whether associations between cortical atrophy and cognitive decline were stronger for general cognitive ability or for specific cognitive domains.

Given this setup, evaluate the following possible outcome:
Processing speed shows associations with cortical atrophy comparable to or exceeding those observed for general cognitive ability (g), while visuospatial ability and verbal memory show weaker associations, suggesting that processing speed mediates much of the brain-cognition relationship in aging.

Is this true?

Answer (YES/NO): NO